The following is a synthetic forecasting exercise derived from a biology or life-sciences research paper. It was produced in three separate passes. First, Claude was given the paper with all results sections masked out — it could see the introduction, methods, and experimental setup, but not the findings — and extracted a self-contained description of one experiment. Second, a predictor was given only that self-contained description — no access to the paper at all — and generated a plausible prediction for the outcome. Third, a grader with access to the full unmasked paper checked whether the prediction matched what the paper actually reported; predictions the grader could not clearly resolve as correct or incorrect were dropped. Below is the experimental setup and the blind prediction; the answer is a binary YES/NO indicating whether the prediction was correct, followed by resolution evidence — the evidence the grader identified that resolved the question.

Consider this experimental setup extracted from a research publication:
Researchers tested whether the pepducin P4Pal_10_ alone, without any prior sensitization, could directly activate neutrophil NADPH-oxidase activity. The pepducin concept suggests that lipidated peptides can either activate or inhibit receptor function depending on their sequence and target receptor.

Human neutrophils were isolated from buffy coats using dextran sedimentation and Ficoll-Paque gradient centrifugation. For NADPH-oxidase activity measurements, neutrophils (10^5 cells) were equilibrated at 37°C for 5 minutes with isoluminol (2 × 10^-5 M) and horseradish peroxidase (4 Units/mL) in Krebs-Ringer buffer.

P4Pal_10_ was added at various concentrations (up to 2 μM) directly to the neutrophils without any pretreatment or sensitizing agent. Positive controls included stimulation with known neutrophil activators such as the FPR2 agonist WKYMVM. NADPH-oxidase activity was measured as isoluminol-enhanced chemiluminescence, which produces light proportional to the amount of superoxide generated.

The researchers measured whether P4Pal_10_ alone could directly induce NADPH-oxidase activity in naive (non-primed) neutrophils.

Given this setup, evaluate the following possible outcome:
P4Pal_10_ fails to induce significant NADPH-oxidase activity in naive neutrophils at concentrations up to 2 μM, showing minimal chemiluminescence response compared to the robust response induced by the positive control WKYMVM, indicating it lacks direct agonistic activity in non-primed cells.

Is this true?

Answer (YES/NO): YES